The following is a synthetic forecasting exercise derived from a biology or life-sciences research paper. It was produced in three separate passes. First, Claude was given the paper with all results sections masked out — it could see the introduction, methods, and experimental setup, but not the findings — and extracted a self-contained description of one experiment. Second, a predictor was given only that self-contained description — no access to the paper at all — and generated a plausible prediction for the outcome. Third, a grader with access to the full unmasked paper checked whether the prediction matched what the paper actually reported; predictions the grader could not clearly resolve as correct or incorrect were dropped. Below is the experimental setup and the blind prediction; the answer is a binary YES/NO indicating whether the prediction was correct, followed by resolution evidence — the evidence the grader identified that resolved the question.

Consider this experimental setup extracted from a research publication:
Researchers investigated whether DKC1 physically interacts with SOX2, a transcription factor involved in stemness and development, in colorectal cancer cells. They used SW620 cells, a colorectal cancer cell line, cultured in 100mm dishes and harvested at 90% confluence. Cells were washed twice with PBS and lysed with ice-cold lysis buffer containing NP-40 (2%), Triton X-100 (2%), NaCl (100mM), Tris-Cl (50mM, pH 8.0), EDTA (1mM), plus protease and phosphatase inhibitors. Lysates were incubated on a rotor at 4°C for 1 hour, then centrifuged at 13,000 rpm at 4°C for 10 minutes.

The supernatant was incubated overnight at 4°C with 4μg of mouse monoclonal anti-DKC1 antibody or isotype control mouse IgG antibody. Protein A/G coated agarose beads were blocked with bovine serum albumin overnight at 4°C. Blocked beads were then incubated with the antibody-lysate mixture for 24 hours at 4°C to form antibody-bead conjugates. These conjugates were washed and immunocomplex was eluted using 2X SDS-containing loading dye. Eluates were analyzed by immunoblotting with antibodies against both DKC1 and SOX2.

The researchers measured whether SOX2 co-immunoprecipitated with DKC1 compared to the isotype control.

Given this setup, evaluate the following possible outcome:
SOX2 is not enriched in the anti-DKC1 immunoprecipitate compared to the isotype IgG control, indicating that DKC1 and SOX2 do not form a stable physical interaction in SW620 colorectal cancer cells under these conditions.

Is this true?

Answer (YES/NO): NO